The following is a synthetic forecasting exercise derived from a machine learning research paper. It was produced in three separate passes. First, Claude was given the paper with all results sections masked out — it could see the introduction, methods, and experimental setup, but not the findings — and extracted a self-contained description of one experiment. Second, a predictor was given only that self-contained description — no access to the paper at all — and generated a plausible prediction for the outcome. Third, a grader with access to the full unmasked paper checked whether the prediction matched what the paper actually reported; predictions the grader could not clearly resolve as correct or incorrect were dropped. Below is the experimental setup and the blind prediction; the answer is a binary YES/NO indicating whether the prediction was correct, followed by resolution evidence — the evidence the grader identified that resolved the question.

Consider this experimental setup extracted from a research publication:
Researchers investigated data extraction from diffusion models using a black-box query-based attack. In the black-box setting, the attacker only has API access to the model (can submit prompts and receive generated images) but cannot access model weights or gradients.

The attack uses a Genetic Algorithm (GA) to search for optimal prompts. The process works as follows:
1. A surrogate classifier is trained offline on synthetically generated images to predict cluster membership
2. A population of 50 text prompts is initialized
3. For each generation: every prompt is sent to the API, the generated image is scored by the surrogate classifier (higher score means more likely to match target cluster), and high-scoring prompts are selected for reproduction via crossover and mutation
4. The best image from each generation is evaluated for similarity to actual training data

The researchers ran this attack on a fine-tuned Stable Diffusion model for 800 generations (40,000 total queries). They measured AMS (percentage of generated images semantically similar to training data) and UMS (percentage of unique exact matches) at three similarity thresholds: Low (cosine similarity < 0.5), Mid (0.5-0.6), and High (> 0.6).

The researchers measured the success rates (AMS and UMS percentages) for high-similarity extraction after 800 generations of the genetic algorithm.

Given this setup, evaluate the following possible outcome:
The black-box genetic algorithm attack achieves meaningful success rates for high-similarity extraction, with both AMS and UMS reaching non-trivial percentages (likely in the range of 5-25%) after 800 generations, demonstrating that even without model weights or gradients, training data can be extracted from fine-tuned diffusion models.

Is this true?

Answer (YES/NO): NO